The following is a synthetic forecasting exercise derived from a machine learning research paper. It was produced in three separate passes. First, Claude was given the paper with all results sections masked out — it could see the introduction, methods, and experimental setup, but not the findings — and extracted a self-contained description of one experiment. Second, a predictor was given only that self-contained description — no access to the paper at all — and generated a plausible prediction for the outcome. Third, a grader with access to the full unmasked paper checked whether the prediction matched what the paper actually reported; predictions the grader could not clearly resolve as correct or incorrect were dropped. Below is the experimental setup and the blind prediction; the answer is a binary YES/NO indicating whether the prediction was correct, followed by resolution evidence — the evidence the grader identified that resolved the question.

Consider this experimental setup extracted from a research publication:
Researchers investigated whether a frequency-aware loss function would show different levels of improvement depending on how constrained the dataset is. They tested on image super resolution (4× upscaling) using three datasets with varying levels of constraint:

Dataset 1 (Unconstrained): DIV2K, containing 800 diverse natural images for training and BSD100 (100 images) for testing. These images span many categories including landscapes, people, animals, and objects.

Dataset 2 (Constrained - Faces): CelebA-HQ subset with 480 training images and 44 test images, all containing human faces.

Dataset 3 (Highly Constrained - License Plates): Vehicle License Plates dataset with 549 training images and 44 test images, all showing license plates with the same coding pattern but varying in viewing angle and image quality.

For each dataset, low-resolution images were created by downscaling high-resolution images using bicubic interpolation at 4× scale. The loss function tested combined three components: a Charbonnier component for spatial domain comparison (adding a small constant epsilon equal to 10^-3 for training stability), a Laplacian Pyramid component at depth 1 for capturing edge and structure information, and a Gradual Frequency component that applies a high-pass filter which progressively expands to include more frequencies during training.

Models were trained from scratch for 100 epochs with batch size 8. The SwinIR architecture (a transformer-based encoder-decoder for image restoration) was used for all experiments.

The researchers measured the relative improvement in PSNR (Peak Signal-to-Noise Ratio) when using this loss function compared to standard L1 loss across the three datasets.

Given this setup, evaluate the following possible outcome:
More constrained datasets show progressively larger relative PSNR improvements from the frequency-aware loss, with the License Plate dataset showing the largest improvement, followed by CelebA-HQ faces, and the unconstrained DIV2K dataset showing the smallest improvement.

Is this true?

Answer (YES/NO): YES